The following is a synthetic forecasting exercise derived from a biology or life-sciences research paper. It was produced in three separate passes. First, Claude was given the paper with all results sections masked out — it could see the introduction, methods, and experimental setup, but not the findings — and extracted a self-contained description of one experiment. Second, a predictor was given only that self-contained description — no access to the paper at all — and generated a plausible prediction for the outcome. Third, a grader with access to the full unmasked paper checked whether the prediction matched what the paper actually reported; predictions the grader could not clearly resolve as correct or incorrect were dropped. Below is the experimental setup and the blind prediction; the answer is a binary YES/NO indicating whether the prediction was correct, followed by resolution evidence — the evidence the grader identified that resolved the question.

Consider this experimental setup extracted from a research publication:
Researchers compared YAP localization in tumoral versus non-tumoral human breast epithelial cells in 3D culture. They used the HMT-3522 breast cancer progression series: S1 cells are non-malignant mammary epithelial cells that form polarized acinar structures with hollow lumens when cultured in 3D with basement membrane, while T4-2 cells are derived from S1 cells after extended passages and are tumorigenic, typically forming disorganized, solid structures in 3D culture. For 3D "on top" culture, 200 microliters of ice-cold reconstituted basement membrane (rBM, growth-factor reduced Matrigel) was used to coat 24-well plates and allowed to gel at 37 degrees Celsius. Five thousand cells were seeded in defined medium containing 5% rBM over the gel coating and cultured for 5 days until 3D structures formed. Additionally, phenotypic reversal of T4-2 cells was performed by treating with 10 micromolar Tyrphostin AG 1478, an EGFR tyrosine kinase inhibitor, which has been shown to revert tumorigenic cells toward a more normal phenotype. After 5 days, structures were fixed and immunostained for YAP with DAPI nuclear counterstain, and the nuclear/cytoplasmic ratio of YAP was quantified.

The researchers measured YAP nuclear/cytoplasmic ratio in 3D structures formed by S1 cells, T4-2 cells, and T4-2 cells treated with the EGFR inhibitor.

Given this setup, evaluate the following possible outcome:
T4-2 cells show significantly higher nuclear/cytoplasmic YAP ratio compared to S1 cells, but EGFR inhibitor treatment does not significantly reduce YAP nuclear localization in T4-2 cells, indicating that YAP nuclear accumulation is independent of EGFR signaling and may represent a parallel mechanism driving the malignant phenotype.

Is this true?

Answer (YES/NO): NO